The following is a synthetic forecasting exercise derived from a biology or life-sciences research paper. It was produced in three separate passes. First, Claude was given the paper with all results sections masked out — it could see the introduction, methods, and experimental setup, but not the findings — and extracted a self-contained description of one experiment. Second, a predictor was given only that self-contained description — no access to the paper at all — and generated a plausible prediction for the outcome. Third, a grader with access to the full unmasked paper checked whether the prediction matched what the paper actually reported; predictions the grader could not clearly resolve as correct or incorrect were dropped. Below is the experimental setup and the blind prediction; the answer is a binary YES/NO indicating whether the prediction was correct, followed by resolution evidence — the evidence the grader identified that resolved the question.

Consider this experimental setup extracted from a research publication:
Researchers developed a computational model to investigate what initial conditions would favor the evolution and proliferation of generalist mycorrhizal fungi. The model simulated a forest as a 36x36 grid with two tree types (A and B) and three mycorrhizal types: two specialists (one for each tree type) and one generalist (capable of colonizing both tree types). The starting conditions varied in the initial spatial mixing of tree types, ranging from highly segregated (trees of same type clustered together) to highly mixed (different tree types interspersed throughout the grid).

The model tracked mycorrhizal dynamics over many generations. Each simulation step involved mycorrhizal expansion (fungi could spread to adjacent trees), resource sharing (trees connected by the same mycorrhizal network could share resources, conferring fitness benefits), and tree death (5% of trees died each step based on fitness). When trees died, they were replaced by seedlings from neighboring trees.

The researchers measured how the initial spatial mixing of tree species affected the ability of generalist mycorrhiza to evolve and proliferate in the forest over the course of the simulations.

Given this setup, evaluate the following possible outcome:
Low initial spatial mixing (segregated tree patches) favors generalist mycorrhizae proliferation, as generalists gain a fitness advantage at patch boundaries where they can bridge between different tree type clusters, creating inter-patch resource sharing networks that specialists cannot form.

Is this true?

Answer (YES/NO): NO